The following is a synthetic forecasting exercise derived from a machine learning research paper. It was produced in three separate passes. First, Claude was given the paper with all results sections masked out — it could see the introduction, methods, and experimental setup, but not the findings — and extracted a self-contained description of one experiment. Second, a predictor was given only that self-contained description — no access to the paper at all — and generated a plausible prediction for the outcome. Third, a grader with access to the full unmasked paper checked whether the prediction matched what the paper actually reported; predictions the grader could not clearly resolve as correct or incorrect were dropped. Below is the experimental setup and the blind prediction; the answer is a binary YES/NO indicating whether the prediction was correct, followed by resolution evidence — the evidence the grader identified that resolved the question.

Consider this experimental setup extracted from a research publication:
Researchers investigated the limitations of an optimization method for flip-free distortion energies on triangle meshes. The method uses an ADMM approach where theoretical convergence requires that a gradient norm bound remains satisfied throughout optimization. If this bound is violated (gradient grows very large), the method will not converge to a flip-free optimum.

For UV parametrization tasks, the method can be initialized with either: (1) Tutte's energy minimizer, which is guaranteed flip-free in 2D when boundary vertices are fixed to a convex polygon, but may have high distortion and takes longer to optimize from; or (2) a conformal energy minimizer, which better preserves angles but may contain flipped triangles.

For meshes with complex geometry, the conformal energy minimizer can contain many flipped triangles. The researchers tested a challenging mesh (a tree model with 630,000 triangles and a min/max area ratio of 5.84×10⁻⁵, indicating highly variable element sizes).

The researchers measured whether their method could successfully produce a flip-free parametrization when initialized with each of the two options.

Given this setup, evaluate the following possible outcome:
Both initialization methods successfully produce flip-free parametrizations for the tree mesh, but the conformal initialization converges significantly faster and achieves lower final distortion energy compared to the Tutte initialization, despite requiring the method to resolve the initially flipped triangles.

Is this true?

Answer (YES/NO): NO